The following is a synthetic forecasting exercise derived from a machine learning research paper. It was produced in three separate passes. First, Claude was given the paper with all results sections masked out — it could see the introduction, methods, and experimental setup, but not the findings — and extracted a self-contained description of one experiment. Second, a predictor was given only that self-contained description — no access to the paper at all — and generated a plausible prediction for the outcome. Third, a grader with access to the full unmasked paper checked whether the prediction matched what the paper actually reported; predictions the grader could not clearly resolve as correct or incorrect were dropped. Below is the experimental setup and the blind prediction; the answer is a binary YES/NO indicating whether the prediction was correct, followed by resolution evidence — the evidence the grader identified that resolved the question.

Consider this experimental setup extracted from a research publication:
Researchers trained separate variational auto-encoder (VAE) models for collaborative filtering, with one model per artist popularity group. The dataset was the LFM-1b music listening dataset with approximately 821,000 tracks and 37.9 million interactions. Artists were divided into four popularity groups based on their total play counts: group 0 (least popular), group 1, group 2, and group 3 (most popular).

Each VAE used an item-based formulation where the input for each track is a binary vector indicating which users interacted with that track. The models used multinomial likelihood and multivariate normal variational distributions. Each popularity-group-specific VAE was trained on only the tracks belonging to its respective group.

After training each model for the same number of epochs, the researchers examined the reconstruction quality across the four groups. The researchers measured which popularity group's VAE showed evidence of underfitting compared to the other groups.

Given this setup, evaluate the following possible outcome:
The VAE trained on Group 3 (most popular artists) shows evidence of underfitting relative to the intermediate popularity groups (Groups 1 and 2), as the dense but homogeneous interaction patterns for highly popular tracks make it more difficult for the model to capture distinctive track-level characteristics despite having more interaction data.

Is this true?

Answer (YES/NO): NO